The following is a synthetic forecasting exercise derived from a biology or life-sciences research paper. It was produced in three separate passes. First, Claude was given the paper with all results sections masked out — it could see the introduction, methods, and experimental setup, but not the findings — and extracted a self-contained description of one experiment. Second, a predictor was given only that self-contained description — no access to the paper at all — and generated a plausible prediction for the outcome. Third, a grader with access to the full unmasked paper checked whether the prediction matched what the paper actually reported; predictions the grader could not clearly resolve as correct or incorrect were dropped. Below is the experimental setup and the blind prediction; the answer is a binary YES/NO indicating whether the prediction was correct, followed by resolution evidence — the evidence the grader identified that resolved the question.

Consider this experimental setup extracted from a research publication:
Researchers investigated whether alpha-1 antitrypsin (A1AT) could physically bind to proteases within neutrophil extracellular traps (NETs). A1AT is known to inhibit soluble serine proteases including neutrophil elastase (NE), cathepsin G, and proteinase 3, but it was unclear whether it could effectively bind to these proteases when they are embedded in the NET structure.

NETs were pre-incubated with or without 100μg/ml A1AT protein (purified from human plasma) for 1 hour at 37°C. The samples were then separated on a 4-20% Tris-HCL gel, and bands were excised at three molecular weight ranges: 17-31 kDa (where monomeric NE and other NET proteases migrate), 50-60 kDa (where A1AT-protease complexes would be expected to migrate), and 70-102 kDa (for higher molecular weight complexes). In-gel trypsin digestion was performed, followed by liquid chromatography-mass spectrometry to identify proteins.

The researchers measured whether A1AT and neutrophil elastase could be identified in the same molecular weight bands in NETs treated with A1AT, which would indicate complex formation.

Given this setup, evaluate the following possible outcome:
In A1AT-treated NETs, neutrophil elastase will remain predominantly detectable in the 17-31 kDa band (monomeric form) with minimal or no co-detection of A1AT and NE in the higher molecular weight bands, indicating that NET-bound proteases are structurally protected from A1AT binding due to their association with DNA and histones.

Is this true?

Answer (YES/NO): NO